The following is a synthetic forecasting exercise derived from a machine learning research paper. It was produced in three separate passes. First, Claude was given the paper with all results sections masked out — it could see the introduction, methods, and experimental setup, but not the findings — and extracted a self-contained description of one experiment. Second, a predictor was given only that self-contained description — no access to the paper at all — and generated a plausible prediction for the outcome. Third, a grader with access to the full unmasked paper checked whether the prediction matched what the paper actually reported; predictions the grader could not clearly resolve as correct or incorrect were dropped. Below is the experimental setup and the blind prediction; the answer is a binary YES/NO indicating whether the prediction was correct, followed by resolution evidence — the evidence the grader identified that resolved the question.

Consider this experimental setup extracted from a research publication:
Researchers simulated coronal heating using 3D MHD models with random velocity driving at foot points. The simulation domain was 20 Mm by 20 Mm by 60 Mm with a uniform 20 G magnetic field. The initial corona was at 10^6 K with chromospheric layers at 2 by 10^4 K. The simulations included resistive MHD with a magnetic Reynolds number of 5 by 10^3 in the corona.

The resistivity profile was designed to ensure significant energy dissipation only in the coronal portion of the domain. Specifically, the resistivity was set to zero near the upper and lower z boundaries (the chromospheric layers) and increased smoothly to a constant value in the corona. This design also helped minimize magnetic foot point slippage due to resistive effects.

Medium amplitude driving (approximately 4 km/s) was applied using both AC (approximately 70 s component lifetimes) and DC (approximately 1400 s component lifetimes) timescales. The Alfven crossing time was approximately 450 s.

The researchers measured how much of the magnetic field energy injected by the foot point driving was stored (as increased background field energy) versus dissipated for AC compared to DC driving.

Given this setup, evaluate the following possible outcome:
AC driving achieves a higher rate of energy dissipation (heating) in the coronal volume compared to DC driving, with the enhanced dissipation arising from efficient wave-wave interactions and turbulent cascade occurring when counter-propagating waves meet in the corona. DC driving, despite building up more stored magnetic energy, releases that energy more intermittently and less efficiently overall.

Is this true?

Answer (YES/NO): NO